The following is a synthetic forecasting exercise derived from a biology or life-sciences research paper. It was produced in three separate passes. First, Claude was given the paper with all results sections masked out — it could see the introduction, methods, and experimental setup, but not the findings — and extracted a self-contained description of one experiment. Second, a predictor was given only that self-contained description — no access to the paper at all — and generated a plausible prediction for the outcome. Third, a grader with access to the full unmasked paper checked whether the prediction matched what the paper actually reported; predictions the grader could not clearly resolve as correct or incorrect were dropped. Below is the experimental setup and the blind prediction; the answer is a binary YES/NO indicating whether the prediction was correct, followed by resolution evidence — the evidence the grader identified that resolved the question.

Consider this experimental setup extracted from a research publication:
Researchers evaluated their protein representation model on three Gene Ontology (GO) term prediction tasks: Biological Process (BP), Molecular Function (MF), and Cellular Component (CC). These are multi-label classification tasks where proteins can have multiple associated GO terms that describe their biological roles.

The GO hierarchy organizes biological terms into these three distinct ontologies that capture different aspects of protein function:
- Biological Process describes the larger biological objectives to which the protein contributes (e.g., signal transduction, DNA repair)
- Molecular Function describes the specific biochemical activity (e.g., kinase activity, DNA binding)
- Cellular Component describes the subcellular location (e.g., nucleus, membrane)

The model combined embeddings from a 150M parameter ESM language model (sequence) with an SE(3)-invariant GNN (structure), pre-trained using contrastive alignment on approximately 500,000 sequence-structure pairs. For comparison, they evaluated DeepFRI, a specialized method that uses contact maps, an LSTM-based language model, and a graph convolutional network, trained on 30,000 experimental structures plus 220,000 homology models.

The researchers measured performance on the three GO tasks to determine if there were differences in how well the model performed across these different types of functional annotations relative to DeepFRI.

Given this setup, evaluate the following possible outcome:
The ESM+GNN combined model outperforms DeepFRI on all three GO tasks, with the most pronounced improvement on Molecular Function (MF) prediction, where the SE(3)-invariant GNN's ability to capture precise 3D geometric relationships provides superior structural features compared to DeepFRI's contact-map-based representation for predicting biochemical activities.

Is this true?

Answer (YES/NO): NO